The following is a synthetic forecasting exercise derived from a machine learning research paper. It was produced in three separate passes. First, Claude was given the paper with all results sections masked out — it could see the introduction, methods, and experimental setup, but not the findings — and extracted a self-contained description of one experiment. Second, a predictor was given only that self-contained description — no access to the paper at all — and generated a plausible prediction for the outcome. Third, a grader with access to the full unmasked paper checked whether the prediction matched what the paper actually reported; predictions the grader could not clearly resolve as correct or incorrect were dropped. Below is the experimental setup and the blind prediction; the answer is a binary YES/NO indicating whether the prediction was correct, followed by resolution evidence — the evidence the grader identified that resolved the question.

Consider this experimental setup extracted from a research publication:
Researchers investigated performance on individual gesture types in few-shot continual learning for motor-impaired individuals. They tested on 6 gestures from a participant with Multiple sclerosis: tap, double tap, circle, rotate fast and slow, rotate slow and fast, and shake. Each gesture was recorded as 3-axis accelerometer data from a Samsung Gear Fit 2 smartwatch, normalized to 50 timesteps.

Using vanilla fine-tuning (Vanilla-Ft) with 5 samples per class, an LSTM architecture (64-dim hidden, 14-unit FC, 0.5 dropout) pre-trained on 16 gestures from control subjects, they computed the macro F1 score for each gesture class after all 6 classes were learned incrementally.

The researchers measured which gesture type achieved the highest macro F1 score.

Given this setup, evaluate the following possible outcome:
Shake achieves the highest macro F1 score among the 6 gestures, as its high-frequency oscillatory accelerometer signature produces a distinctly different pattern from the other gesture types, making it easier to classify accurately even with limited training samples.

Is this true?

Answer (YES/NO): NO